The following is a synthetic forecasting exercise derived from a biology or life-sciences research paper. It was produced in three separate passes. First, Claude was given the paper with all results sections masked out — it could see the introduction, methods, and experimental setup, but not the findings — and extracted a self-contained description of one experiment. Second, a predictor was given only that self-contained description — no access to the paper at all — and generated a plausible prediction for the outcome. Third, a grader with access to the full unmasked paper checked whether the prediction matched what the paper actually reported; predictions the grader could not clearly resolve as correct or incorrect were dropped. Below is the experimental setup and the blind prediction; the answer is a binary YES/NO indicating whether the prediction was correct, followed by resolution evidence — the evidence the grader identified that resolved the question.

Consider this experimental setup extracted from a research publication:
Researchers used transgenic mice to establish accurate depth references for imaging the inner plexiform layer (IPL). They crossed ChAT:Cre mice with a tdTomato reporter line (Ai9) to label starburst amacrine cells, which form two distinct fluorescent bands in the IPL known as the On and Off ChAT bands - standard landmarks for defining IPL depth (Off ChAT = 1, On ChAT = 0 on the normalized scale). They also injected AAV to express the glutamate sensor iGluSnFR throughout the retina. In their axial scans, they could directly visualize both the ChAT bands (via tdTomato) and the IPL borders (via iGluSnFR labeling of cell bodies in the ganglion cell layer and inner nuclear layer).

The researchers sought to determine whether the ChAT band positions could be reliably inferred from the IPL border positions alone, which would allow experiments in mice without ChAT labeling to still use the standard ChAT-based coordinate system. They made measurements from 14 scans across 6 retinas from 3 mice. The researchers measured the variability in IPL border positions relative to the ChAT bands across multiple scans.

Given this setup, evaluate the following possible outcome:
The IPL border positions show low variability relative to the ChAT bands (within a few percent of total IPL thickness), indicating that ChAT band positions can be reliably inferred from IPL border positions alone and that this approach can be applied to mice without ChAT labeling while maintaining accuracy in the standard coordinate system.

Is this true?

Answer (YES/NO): YES